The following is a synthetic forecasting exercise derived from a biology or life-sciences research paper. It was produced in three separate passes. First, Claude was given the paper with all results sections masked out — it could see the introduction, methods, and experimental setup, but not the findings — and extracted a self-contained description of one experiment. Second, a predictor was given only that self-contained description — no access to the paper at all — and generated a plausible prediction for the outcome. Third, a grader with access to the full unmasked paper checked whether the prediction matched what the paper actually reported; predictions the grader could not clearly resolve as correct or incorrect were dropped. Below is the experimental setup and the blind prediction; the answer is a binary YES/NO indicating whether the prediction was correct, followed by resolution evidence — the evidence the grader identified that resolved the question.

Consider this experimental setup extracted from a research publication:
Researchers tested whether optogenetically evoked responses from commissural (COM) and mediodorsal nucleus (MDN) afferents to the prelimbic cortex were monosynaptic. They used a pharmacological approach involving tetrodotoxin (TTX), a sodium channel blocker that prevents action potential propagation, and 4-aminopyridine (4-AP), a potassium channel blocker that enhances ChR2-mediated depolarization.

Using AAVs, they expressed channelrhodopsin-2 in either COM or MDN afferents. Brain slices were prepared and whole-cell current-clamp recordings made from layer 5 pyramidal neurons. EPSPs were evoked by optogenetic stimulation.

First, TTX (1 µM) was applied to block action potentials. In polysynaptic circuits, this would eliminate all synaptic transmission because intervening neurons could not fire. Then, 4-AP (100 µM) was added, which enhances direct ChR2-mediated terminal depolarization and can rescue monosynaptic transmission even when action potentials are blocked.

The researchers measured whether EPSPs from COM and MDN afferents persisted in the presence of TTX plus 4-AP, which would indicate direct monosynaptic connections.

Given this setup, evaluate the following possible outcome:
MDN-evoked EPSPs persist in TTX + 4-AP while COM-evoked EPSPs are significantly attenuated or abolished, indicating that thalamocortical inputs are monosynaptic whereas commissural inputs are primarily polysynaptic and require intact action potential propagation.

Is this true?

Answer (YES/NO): NO